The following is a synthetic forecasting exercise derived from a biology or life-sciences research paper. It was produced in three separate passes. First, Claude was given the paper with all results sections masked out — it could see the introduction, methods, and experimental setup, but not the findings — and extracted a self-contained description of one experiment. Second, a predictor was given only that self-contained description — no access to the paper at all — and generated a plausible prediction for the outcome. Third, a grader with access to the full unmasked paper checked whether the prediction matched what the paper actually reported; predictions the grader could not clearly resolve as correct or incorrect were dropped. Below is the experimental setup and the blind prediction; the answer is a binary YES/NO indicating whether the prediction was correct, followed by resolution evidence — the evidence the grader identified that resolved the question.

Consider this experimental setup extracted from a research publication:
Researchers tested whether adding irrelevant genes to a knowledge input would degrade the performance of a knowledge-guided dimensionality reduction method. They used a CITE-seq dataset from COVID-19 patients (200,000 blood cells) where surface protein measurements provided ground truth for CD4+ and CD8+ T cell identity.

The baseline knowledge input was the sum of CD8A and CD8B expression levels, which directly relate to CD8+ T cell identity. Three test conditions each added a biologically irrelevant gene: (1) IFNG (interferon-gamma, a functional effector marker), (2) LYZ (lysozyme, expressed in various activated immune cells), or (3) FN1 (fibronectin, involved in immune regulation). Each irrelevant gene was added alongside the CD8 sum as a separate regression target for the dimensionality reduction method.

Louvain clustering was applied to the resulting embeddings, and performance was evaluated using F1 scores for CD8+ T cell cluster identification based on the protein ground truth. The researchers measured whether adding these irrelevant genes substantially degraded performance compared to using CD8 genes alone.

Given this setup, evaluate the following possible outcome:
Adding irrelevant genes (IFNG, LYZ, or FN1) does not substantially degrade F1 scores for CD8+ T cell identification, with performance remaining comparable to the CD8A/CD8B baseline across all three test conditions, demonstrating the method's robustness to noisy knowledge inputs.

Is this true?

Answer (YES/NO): YES